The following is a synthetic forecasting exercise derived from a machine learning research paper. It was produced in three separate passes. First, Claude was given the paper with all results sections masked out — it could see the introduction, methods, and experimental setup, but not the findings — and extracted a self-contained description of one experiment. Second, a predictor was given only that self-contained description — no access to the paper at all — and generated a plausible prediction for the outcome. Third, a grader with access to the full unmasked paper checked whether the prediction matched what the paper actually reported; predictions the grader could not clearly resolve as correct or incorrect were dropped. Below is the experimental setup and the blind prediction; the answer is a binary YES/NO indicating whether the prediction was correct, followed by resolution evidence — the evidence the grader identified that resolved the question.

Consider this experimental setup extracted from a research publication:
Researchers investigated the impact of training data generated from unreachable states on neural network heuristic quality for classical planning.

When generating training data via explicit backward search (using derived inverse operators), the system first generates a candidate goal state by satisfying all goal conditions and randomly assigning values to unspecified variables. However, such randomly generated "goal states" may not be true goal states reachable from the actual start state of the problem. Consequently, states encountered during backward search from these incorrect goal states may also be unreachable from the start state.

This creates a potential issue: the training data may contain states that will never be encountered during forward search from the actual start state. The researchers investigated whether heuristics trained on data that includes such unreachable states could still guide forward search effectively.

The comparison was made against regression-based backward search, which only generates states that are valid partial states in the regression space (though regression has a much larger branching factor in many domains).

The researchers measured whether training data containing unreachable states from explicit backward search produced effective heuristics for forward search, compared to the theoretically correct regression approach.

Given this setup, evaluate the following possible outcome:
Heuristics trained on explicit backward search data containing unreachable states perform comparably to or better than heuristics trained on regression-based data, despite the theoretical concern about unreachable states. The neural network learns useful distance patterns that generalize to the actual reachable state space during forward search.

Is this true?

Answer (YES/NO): YES